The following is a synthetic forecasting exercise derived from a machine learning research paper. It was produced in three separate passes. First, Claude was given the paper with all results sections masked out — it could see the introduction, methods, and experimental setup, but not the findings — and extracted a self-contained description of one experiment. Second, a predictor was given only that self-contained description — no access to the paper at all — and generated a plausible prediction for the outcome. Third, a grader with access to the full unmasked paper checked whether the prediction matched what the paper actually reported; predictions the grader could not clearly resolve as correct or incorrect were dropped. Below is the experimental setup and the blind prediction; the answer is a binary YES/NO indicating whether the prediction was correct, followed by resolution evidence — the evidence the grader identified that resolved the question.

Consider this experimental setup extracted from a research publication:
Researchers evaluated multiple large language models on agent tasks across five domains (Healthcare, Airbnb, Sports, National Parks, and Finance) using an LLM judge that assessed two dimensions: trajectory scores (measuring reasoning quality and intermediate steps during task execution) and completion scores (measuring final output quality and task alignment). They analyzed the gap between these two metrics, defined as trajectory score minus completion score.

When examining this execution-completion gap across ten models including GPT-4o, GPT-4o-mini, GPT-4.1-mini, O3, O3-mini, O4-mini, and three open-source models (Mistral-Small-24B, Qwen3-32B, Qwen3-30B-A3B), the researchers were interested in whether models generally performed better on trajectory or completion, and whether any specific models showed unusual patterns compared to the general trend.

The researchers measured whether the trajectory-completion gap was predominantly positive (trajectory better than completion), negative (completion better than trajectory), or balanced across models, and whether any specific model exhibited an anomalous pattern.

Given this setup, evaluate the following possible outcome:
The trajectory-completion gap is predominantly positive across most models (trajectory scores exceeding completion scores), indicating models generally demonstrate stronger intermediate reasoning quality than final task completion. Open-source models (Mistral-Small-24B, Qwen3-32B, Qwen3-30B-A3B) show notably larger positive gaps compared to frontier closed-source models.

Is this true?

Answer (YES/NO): NO